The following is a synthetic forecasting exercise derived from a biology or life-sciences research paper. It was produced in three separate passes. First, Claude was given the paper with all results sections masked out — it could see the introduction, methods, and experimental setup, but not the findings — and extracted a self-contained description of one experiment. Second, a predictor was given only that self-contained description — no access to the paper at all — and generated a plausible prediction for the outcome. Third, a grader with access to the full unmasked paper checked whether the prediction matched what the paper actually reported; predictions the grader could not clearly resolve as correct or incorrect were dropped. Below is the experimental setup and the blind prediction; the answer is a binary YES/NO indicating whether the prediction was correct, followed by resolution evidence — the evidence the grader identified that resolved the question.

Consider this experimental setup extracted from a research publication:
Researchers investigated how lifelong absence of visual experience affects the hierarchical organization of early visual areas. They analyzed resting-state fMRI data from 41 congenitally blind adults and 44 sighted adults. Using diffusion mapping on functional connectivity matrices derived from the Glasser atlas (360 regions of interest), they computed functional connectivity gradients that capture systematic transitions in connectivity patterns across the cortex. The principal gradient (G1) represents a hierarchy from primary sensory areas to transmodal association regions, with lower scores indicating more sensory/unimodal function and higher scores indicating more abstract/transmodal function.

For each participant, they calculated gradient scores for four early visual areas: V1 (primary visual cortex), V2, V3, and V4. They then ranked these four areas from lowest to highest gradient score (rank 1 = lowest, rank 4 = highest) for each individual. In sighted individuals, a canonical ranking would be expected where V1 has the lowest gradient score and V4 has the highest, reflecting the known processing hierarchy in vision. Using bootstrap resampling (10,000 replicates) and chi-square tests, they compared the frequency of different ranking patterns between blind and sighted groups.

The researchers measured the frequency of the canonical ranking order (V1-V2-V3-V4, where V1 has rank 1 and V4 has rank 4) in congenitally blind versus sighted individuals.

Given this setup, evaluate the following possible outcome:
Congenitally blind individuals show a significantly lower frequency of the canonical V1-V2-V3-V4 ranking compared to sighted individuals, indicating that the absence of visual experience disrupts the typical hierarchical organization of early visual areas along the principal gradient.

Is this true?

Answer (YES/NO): YES